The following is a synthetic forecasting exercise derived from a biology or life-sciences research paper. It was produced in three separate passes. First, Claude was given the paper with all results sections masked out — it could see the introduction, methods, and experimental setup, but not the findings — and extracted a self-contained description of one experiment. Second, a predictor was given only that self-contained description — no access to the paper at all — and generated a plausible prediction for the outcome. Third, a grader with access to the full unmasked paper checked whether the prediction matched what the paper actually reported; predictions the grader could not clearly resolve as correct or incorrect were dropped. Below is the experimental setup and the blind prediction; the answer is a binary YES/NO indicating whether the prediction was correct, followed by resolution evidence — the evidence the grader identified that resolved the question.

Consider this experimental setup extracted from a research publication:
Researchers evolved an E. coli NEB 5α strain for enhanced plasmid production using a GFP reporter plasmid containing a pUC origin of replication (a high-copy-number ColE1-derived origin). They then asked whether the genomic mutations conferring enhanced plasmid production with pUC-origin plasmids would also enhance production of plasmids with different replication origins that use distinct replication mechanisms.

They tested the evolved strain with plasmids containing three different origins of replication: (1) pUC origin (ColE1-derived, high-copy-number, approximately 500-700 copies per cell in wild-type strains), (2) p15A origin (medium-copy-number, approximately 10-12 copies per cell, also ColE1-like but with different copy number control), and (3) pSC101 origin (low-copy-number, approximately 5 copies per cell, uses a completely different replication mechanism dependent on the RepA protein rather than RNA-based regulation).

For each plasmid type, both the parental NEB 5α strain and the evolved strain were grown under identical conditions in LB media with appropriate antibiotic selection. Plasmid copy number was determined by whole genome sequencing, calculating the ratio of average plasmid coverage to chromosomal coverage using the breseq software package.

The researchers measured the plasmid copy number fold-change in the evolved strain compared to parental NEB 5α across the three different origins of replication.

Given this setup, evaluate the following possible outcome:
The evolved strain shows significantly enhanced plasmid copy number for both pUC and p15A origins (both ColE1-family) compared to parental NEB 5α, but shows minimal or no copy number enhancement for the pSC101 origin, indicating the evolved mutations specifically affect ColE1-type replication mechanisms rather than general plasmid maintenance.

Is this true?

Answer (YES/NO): NO